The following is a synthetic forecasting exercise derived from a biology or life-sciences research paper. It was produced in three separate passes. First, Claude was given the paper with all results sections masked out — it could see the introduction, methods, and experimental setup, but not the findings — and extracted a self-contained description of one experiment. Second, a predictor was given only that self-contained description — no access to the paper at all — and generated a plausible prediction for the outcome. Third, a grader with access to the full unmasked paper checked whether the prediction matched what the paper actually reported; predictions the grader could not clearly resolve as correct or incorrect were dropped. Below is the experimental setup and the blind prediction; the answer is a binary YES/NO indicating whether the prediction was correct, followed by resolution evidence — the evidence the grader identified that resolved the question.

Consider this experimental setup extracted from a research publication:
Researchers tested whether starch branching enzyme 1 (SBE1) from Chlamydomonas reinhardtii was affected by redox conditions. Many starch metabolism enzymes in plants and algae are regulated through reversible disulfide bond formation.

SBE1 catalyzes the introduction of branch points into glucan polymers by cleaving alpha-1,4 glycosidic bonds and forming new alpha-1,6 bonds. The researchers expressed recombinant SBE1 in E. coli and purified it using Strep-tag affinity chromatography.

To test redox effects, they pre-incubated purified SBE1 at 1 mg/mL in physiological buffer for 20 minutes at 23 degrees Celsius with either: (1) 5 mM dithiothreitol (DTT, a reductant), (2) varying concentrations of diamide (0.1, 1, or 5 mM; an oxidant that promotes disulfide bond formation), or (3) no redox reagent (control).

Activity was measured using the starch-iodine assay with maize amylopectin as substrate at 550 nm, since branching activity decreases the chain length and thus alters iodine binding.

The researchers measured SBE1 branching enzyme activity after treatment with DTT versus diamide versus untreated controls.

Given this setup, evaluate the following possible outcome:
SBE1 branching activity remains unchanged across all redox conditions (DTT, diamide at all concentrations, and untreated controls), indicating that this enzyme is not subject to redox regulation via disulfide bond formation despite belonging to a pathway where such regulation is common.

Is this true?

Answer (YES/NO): YES